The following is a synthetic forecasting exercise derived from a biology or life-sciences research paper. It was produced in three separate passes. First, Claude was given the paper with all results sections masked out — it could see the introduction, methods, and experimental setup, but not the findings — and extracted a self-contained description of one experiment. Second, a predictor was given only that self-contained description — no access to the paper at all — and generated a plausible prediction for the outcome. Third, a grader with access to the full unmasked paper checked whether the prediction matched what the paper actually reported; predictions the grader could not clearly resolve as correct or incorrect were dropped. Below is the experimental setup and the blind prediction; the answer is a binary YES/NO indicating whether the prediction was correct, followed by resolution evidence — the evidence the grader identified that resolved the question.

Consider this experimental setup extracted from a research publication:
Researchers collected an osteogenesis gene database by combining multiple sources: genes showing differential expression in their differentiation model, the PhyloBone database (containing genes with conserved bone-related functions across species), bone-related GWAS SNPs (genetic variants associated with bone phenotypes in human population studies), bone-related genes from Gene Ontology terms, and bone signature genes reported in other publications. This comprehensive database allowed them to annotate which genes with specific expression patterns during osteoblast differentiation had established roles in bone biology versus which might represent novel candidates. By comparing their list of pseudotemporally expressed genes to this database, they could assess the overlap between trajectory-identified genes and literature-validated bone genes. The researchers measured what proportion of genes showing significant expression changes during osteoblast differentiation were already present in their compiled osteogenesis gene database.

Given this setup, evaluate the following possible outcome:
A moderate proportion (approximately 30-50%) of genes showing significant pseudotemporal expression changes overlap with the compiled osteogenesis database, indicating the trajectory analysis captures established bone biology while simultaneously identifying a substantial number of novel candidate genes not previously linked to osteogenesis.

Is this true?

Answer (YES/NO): YES